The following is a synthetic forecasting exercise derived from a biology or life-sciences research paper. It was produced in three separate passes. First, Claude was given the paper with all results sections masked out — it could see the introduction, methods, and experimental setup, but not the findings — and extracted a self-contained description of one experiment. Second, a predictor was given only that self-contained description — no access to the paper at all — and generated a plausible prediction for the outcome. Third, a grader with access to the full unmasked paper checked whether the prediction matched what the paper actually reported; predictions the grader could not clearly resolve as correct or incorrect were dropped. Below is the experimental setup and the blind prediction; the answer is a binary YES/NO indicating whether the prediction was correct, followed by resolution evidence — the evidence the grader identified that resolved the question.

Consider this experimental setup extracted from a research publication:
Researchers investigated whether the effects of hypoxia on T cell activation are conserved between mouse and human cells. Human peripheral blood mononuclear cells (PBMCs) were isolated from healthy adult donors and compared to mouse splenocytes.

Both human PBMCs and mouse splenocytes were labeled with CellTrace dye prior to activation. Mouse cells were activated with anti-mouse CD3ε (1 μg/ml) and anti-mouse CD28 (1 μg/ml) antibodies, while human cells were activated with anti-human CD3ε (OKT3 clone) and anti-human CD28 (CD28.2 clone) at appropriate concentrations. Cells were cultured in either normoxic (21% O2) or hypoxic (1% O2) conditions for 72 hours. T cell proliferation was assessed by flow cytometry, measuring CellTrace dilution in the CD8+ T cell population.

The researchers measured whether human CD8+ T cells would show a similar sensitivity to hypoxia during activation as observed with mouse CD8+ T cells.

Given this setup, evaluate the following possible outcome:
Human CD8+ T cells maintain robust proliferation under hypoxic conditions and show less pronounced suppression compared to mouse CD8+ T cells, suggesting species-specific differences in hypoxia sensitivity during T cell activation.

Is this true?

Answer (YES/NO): NO